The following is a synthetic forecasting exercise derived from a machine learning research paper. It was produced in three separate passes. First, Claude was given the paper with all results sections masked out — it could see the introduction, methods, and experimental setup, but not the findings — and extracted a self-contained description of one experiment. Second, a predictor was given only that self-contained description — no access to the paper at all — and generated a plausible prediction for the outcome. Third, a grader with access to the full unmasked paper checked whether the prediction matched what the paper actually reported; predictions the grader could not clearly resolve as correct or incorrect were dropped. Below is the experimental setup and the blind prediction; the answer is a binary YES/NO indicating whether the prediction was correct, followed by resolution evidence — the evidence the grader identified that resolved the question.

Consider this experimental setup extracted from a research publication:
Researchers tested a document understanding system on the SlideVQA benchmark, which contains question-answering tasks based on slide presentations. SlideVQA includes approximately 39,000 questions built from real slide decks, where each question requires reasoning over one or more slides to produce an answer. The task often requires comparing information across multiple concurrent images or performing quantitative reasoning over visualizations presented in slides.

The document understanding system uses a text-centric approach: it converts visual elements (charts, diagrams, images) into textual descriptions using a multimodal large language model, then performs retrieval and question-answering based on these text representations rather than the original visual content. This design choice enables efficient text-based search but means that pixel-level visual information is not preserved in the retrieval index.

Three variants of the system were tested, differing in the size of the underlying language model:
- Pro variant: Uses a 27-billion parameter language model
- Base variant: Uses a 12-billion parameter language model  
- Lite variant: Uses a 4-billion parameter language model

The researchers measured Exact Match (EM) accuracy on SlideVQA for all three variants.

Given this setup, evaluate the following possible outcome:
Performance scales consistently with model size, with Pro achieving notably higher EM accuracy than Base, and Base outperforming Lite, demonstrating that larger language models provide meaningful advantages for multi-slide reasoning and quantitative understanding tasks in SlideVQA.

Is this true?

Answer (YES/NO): NO